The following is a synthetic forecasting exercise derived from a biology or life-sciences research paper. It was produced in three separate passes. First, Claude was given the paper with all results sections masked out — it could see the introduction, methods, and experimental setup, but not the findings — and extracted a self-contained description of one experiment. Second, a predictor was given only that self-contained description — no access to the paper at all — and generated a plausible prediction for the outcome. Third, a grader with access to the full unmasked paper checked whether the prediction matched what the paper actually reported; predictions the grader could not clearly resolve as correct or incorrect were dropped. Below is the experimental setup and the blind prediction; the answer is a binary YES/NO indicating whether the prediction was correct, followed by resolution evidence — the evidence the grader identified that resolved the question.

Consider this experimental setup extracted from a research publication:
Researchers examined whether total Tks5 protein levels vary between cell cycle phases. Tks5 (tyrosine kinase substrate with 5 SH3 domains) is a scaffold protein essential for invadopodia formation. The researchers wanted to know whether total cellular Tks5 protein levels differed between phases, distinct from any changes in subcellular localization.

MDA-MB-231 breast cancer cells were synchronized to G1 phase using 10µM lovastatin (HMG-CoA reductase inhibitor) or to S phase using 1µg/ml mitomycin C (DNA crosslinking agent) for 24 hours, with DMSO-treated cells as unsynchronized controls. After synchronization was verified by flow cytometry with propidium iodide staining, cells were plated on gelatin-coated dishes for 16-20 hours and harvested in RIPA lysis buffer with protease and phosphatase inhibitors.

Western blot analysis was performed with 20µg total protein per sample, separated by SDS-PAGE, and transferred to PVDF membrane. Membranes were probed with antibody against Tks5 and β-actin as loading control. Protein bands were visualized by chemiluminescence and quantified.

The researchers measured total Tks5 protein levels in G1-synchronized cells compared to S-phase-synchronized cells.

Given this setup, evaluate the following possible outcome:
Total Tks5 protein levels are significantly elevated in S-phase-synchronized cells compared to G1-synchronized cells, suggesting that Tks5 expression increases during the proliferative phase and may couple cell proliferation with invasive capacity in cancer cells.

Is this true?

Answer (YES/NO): NO